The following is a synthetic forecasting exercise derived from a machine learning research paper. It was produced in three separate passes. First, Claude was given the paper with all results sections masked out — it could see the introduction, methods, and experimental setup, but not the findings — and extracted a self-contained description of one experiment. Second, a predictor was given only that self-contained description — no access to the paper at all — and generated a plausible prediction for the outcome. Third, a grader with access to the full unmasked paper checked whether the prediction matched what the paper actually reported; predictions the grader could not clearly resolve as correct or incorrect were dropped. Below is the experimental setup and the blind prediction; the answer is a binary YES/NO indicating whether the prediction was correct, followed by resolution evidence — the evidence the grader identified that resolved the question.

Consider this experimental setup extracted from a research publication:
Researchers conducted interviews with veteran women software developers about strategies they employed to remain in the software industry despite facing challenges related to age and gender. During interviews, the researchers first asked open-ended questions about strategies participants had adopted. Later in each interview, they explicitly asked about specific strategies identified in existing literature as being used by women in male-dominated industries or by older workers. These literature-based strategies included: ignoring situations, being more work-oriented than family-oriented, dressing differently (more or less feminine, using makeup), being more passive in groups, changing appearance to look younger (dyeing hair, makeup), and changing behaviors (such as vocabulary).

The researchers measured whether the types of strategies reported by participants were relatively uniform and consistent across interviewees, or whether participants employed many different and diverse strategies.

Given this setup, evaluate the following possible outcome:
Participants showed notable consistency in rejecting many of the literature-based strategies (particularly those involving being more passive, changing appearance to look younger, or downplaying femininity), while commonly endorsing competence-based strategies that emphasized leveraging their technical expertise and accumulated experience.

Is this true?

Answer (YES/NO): NO